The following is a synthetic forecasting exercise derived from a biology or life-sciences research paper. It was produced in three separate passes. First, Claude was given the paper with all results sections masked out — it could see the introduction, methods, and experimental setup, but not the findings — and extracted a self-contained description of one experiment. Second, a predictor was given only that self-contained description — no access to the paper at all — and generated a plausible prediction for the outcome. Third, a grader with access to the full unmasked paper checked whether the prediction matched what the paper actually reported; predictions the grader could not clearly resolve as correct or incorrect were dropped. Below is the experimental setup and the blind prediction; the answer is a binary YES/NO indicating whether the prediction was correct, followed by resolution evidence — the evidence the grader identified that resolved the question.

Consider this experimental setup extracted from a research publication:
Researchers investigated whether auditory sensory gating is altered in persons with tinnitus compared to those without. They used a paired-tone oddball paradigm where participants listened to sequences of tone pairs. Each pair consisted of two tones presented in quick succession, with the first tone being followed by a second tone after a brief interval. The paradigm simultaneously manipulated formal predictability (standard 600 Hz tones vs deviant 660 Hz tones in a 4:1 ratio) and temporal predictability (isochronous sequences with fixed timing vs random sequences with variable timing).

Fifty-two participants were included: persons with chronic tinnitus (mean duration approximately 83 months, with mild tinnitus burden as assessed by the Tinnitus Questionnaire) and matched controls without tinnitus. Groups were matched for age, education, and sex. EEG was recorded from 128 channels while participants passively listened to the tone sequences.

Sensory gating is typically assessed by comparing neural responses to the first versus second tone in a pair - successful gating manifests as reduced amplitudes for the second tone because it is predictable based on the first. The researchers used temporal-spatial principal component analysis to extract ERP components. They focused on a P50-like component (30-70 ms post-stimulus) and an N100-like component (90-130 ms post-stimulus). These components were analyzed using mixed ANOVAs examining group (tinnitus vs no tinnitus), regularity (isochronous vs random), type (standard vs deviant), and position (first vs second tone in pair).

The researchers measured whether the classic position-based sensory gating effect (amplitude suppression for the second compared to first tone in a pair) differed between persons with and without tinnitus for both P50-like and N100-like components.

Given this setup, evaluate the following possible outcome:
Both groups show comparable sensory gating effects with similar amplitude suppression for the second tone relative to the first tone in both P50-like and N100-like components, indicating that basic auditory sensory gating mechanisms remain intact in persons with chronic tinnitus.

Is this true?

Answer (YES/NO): YES